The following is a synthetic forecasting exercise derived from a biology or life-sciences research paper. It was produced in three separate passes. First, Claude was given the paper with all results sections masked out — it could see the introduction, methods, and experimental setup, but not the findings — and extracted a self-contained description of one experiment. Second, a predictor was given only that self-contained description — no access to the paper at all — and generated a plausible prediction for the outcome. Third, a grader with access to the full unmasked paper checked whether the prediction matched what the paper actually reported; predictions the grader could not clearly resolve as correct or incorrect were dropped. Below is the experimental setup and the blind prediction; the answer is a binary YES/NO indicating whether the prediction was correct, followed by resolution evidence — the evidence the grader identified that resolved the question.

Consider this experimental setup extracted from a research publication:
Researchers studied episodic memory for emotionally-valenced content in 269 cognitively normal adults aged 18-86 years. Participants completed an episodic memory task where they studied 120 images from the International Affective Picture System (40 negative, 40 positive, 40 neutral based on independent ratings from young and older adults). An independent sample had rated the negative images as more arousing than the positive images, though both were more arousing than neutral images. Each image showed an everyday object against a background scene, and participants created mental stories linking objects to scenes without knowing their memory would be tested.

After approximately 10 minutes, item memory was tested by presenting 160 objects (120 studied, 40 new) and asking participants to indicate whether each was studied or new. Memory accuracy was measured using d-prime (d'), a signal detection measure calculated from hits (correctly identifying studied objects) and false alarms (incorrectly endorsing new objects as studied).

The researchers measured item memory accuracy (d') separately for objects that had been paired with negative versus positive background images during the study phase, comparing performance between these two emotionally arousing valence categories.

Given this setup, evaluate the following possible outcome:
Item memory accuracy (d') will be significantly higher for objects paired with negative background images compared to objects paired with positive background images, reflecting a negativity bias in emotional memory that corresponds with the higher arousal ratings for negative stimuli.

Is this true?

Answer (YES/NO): NO